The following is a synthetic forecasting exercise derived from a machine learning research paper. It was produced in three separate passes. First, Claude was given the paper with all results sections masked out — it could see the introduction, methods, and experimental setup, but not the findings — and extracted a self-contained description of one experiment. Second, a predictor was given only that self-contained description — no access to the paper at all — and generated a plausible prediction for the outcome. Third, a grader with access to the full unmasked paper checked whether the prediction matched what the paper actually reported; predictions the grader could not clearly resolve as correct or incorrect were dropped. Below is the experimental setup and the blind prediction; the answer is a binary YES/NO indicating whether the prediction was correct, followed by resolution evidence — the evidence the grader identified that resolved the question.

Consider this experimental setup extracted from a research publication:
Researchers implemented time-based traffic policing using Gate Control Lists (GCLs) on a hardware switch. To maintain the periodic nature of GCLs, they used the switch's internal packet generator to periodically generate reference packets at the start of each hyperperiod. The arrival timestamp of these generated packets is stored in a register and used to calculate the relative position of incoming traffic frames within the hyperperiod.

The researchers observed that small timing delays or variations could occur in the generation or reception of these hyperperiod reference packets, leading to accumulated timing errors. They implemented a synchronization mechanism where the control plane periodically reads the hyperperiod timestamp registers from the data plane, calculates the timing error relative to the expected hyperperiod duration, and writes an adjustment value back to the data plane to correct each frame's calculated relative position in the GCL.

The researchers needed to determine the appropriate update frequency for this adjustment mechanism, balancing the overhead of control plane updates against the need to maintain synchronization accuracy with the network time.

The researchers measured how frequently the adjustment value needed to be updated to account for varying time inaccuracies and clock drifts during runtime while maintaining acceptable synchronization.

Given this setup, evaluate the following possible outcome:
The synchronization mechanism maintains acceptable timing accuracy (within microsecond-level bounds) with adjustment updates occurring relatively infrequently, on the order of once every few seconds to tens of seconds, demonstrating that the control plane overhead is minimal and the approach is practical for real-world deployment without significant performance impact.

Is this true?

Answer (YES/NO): NO